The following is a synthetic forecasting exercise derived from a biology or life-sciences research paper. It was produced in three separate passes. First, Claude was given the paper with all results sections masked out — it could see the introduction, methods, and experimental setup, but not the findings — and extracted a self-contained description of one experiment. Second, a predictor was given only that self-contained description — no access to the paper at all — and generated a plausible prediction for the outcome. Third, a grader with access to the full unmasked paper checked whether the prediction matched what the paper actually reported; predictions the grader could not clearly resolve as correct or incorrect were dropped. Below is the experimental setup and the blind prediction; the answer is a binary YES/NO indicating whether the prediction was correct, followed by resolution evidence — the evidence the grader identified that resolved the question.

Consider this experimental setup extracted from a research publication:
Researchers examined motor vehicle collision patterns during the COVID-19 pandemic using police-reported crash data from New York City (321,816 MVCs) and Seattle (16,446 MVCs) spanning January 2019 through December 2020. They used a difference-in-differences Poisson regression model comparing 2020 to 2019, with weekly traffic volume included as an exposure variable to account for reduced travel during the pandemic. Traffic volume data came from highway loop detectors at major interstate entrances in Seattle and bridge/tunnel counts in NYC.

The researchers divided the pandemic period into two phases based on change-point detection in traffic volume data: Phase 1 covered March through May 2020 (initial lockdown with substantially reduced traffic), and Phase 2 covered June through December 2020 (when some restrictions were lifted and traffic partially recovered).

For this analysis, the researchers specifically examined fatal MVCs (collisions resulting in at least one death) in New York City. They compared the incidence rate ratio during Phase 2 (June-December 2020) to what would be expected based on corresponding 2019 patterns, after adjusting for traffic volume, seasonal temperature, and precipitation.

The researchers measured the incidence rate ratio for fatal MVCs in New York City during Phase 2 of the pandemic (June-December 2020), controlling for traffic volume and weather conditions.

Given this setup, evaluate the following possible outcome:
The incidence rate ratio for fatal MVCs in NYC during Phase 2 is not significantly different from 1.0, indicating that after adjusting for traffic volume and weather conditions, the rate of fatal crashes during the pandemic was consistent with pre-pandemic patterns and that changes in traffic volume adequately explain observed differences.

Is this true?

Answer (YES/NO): NO